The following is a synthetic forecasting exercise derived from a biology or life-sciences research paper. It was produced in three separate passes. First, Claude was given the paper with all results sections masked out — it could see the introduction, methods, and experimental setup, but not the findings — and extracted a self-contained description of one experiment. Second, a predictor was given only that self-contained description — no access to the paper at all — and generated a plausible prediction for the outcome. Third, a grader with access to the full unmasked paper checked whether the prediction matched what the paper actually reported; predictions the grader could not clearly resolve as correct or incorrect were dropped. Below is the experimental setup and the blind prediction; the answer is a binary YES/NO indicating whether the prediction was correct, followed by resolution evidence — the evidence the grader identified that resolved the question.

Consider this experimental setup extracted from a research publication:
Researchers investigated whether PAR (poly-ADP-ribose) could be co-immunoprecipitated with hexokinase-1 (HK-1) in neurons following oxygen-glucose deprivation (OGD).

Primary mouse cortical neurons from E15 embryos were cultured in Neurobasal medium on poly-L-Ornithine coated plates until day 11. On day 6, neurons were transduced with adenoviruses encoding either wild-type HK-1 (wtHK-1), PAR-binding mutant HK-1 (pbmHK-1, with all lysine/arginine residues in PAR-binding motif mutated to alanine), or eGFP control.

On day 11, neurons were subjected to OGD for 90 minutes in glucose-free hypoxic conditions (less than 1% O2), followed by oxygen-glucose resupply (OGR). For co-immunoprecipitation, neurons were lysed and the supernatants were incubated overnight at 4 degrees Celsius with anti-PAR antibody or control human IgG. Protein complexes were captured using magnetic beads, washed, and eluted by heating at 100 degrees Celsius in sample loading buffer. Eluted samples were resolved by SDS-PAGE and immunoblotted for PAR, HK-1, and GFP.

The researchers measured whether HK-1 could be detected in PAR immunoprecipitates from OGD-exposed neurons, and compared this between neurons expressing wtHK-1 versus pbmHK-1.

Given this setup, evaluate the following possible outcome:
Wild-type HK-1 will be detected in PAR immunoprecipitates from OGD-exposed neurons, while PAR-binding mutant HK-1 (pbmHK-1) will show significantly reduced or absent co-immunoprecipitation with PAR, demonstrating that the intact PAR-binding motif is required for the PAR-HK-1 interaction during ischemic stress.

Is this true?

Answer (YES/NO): YES